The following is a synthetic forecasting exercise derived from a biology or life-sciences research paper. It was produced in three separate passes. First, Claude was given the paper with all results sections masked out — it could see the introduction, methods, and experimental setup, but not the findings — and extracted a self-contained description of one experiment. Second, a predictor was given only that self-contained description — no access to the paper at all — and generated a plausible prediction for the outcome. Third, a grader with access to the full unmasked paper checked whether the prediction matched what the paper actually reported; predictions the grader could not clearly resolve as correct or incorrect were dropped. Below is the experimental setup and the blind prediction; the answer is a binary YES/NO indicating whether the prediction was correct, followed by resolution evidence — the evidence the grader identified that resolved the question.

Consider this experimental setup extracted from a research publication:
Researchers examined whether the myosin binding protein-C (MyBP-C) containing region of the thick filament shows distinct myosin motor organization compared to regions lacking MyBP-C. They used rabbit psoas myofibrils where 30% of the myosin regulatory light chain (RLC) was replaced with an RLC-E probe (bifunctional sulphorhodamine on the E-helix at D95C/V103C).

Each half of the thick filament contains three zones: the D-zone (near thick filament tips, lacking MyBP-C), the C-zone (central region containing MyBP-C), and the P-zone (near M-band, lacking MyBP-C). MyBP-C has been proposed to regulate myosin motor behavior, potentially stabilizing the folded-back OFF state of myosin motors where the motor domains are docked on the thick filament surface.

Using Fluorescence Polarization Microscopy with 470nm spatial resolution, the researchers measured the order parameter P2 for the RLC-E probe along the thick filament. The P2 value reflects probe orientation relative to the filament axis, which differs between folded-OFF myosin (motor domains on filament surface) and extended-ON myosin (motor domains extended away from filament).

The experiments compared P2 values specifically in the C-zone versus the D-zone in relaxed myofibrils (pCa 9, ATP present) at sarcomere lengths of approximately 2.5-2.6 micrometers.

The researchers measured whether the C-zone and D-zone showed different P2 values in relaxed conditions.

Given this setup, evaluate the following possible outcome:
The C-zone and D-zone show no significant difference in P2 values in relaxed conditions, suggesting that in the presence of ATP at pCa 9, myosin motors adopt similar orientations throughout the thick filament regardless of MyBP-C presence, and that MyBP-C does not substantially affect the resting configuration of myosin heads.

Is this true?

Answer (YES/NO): NO